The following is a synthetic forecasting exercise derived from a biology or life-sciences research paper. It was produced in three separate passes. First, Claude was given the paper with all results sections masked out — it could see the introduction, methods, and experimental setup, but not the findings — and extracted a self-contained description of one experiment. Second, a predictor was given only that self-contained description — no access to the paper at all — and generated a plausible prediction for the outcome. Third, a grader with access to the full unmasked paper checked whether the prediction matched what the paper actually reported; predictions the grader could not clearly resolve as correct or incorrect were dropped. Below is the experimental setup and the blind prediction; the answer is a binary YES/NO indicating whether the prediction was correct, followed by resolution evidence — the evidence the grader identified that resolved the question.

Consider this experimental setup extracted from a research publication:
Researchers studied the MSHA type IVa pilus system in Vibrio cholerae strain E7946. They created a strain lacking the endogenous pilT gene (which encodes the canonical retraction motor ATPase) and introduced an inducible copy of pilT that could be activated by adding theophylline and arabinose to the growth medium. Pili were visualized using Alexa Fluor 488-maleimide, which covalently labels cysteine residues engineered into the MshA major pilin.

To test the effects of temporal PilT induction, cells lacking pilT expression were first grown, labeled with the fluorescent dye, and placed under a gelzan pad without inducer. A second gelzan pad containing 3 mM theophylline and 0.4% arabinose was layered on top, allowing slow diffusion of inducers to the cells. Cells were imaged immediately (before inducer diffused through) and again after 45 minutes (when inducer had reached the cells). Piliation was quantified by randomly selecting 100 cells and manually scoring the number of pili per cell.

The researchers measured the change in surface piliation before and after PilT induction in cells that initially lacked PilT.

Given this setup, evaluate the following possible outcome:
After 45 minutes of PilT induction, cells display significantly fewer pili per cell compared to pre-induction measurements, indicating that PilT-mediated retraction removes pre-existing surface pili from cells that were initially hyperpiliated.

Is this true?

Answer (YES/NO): NO